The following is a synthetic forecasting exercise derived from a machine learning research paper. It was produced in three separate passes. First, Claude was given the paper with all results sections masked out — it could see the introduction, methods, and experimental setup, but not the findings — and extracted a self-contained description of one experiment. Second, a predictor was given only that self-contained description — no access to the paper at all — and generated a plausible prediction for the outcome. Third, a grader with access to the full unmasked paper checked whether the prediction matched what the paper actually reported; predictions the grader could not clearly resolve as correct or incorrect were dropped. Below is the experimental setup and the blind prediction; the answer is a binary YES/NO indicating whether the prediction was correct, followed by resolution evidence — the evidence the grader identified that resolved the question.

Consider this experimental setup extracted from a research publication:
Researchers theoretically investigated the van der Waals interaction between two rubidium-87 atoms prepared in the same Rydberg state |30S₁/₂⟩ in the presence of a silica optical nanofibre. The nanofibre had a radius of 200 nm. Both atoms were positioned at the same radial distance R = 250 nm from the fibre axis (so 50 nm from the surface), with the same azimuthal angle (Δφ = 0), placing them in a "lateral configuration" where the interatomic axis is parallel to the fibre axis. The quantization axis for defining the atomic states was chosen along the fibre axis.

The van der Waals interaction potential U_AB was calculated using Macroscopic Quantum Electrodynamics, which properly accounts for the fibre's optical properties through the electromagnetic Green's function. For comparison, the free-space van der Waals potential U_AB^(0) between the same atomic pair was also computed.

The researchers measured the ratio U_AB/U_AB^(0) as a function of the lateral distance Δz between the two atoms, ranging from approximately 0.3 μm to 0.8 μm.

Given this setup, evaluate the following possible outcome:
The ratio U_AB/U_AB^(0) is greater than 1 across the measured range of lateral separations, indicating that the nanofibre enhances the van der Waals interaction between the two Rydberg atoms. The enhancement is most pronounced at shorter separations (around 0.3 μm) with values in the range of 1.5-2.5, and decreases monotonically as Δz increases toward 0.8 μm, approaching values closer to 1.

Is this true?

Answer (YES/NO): NO